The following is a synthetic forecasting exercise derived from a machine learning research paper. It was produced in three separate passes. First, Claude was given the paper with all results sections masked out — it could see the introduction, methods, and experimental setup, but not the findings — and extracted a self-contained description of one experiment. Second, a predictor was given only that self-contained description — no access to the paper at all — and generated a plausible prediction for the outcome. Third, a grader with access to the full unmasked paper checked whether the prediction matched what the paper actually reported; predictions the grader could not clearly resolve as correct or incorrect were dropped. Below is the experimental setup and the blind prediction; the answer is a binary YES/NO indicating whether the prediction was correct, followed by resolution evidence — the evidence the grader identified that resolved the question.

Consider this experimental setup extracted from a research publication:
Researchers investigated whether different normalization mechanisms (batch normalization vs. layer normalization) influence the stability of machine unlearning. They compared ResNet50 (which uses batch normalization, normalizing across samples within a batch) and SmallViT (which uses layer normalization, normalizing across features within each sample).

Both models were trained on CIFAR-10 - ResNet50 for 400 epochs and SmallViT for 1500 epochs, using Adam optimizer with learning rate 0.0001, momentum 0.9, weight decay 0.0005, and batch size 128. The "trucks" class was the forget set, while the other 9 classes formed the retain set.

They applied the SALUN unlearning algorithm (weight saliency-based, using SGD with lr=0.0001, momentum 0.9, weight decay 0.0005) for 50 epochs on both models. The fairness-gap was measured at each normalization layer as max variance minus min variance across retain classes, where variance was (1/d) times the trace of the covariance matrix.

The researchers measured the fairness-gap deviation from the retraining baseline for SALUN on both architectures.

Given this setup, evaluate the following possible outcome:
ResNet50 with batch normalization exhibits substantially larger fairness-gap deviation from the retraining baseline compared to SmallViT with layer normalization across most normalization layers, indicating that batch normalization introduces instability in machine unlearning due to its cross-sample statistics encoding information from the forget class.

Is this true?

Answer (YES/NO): NO